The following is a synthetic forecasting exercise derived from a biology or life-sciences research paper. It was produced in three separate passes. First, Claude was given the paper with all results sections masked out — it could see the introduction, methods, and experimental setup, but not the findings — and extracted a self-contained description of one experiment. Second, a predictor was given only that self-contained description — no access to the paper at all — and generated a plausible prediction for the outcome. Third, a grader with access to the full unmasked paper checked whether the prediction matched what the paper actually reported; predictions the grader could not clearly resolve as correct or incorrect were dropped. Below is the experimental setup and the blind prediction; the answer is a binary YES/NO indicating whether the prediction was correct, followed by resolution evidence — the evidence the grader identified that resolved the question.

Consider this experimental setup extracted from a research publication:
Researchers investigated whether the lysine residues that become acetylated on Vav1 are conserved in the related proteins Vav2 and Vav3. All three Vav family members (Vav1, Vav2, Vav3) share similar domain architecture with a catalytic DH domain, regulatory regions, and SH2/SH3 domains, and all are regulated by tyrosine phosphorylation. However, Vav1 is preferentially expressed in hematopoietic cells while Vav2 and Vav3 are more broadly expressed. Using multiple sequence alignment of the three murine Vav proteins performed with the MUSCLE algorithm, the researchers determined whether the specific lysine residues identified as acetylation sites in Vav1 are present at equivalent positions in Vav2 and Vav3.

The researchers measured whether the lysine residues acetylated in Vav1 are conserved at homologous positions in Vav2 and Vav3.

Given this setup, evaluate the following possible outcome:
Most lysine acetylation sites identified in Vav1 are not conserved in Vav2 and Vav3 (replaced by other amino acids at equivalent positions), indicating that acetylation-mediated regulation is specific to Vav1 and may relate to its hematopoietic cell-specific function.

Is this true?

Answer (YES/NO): YES